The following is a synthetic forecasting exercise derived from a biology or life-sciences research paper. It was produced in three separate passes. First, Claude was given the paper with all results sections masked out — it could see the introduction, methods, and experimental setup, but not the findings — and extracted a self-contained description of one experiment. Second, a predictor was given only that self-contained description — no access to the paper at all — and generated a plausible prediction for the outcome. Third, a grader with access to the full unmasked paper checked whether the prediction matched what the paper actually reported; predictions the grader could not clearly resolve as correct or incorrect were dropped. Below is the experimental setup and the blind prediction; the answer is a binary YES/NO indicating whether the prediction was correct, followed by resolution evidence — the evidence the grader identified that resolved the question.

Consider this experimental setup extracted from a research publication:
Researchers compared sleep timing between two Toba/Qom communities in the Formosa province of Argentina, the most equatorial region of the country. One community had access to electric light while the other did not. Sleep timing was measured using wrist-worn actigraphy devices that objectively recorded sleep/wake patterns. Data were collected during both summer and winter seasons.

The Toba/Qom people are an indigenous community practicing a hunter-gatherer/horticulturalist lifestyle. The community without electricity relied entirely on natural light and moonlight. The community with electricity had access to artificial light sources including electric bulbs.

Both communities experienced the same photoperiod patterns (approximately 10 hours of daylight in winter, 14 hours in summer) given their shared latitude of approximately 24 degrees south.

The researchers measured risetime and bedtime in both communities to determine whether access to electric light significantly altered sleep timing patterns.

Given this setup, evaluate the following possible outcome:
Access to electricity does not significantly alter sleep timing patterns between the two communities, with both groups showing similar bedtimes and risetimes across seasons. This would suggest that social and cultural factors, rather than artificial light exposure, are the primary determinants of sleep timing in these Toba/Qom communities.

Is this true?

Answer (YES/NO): NO